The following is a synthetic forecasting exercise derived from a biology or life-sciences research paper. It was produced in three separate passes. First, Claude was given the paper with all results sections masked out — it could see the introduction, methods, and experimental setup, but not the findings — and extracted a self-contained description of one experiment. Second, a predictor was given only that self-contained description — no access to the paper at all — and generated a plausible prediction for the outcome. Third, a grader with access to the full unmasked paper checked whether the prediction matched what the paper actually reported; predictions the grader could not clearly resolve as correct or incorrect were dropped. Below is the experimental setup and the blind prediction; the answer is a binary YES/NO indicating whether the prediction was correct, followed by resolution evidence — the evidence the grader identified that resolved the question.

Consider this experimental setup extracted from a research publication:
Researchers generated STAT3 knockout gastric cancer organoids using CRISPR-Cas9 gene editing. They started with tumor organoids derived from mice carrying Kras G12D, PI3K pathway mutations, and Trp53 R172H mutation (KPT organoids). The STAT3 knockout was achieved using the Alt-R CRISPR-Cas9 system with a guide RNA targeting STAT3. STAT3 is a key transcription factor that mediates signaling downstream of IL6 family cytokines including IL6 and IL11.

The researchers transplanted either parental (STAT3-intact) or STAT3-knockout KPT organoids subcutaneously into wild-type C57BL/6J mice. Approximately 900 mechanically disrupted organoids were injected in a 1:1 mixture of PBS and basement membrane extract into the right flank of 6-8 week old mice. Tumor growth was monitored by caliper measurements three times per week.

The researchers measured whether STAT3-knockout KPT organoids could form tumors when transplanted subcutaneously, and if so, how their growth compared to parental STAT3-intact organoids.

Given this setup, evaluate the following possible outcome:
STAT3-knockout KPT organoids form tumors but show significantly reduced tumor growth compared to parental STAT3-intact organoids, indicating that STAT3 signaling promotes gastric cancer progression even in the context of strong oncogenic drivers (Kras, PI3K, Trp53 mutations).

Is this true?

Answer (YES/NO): YES